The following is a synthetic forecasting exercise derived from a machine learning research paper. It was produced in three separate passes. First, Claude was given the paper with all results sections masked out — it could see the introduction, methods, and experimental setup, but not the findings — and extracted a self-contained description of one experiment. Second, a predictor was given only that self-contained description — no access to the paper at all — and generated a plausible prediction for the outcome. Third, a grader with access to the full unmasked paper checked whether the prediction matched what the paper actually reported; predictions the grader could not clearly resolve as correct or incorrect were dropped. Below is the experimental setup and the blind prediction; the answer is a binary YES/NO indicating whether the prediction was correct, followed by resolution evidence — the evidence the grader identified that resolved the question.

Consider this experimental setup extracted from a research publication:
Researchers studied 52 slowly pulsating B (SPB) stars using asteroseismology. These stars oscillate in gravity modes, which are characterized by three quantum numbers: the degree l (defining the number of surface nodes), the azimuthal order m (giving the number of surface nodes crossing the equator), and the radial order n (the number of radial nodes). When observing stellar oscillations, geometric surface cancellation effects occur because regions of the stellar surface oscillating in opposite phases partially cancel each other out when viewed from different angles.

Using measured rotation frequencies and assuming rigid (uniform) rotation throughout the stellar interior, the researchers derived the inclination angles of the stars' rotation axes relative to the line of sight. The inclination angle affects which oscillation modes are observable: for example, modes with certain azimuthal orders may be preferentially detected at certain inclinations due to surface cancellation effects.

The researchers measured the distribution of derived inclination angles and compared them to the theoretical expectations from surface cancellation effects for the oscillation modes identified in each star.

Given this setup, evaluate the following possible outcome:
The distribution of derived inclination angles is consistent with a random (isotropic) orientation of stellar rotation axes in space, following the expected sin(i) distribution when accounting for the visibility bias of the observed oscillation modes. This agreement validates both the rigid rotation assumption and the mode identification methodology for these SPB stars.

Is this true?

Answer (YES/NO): NO